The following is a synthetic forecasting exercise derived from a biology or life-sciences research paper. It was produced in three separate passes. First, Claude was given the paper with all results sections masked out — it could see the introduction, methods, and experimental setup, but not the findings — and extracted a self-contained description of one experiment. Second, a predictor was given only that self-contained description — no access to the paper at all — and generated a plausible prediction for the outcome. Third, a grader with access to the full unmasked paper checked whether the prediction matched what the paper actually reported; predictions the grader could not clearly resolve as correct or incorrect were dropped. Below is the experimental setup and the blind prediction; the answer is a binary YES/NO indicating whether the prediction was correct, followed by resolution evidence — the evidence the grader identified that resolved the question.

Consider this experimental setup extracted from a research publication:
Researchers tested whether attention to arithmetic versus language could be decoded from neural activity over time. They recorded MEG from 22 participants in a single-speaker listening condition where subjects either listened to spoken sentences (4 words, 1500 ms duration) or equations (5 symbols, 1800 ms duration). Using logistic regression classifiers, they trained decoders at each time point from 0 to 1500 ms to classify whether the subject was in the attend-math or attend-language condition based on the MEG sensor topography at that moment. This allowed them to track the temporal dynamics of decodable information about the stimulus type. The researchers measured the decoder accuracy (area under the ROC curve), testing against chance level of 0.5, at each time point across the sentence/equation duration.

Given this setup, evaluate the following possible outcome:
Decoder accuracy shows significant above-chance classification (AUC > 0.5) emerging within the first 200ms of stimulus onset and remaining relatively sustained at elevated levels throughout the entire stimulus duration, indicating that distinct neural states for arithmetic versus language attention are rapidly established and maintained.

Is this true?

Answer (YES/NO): NO